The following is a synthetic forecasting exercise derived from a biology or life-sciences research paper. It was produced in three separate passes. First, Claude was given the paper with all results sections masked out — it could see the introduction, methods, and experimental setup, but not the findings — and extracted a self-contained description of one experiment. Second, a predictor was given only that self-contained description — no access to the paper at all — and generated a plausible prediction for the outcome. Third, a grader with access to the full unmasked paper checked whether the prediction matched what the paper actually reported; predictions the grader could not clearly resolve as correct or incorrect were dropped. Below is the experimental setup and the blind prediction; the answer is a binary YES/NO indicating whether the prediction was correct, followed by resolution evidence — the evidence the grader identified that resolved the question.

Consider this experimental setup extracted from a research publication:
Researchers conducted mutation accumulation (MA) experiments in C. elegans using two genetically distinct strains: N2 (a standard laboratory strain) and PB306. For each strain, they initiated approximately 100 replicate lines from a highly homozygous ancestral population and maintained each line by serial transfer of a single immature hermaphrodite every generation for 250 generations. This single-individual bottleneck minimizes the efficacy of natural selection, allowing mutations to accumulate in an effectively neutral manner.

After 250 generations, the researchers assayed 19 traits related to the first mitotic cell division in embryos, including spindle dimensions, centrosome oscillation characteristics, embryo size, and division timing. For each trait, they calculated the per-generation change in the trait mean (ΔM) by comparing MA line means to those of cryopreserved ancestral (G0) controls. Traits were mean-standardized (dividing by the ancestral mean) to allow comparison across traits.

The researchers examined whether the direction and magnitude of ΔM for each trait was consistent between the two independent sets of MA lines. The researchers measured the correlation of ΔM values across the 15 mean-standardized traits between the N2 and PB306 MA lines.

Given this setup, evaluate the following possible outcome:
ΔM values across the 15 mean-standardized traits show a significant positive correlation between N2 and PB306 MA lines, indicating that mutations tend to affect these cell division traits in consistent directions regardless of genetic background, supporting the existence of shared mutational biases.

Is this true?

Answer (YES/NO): NO